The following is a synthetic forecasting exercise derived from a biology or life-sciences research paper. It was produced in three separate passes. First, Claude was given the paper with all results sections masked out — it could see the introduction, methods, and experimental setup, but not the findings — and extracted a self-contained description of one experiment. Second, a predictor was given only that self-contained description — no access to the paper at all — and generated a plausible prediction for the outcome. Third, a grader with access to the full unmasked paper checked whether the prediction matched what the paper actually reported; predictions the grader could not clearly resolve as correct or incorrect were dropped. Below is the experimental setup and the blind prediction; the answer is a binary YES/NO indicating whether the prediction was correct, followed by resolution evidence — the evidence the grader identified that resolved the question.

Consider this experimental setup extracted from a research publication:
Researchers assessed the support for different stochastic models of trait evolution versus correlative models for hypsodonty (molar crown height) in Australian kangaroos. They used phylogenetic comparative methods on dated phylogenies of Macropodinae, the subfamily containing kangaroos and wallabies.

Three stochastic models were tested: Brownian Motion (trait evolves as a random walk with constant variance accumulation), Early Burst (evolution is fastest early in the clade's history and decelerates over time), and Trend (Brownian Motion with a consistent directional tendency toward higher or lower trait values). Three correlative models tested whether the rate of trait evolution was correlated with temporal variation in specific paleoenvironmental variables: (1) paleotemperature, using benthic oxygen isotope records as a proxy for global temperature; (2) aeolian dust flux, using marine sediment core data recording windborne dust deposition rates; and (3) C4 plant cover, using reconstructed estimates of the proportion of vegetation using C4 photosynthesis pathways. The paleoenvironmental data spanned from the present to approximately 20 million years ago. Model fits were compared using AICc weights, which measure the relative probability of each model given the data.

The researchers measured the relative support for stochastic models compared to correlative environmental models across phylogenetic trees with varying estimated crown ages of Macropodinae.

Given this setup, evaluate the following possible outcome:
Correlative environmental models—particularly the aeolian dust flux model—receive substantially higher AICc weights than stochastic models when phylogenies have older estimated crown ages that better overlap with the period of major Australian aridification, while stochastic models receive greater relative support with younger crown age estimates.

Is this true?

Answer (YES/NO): NO